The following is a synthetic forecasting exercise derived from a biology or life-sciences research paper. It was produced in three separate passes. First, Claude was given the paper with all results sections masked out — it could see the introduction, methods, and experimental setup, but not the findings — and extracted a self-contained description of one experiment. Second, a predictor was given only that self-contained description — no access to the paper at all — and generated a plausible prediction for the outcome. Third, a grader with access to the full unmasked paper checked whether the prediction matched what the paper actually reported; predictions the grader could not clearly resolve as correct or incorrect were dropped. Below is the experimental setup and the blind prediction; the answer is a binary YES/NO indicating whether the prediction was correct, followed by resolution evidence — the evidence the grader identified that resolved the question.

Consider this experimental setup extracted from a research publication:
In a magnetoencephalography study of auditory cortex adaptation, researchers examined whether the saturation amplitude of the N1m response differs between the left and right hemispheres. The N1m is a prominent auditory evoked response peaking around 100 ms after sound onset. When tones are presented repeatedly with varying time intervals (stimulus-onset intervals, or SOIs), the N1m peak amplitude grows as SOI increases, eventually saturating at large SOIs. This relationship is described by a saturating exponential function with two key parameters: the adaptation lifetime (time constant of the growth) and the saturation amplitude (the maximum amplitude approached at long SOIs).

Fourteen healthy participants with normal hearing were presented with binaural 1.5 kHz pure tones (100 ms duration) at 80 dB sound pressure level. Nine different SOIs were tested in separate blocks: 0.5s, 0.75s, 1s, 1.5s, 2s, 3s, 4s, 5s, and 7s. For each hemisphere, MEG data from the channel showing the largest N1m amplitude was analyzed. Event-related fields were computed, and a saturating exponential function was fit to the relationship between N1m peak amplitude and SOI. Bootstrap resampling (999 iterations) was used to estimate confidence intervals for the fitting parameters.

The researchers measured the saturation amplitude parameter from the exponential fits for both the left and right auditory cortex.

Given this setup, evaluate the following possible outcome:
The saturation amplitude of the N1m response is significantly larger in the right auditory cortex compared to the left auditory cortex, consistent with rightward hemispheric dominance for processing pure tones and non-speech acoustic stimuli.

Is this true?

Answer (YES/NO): NO